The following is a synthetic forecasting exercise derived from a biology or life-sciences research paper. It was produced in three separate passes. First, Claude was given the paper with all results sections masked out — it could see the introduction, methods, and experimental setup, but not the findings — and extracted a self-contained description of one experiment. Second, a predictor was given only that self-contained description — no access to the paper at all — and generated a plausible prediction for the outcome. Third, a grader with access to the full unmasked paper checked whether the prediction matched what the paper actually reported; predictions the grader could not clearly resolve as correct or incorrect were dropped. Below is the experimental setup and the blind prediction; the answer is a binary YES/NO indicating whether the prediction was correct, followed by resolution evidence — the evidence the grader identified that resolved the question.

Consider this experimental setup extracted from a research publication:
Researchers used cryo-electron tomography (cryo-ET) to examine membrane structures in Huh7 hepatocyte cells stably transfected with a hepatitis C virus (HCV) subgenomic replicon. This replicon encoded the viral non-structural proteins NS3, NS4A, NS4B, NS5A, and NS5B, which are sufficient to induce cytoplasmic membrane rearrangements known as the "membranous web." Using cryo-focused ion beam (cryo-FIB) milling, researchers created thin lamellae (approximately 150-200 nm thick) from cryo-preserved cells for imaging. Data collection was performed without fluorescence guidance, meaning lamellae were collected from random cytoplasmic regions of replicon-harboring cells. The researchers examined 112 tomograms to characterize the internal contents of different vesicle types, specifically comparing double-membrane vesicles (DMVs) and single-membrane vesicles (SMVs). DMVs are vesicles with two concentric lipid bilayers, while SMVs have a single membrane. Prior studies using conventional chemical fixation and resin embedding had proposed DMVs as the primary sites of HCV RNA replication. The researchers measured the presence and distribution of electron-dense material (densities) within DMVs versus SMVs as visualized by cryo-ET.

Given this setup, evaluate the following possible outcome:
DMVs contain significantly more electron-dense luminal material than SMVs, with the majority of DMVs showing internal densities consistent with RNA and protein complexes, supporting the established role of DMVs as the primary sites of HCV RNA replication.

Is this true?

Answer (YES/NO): NO